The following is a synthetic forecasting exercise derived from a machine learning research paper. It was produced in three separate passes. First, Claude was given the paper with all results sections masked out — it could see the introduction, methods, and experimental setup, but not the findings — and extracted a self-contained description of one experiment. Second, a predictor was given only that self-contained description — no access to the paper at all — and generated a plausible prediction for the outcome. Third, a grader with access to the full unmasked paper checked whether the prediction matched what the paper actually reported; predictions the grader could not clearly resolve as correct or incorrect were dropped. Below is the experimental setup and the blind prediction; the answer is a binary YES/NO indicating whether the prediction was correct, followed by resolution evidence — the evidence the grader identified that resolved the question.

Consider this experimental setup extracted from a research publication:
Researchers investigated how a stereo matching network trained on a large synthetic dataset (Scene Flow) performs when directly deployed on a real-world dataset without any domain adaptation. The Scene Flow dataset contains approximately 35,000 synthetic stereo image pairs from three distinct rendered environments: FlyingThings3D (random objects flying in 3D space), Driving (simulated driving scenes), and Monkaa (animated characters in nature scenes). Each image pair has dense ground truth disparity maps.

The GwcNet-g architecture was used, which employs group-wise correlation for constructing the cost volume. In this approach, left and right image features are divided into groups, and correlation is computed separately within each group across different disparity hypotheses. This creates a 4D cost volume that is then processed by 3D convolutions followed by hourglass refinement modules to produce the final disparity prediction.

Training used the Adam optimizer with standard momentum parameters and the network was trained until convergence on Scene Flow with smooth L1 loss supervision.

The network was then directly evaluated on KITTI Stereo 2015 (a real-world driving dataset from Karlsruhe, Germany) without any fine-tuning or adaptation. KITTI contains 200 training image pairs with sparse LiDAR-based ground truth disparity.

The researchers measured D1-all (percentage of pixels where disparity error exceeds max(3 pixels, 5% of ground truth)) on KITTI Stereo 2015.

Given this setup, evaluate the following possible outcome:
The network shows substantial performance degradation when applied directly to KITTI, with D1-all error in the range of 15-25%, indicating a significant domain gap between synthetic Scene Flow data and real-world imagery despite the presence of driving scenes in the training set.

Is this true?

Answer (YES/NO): NO